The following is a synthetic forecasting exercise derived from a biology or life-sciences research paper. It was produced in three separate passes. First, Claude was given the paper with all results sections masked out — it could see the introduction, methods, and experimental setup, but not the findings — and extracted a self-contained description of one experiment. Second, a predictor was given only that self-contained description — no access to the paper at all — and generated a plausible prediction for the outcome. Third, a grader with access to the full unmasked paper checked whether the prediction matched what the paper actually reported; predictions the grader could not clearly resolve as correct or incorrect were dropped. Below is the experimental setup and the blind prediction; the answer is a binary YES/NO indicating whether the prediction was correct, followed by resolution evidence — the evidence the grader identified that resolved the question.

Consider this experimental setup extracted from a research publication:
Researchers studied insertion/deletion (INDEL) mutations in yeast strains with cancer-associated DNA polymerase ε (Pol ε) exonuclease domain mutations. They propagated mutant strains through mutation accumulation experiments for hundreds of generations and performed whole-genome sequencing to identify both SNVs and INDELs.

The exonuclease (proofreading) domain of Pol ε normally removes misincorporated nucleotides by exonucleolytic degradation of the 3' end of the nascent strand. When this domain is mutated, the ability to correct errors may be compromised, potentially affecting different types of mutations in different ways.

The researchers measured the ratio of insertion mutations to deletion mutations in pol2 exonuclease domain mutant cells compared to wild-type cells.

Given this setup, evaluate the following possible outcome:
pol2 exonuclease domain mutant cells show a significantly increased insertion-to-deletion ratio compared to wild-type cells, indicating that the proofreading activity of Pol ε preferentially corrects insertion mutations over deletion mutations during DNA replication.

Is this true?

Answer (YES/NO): NO